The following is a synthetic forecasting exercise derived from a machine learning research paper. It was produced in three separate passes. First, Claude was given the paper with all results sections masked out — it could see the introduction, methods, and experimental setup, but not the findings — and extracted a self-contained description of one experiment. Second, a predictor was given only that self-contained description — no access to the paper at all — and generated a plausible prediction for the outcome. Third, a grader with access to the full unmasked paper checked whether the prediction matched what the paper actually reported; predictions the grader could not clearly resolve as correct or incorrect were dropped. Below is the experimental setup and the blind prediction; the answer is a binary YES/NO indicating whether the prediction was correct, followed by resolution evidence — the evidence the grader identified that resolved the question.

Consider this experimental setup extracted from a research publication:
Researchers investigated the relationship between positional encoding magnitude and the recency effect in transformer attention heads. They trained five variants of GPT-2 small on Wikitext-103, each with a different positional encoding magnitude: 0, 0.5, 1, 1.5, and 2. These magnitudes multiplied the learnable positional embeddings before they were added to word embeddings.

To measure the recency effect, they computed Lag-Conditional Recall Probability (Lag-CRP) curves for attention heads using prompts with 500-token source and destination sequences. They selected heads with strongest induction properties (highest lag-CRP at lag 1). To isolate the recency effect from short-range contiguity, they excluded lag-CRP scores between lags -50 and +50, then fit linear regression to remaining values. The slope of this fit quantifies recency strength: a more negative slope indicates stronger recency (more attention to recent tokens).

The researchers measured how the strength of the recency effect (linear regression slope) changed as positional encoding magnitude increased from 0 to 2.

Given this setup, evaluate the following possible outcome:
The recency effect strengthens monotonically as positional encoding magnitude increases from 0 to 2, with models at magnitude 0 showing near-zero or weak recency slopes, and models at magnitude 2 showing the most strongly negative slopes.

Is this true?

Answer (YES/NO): NO